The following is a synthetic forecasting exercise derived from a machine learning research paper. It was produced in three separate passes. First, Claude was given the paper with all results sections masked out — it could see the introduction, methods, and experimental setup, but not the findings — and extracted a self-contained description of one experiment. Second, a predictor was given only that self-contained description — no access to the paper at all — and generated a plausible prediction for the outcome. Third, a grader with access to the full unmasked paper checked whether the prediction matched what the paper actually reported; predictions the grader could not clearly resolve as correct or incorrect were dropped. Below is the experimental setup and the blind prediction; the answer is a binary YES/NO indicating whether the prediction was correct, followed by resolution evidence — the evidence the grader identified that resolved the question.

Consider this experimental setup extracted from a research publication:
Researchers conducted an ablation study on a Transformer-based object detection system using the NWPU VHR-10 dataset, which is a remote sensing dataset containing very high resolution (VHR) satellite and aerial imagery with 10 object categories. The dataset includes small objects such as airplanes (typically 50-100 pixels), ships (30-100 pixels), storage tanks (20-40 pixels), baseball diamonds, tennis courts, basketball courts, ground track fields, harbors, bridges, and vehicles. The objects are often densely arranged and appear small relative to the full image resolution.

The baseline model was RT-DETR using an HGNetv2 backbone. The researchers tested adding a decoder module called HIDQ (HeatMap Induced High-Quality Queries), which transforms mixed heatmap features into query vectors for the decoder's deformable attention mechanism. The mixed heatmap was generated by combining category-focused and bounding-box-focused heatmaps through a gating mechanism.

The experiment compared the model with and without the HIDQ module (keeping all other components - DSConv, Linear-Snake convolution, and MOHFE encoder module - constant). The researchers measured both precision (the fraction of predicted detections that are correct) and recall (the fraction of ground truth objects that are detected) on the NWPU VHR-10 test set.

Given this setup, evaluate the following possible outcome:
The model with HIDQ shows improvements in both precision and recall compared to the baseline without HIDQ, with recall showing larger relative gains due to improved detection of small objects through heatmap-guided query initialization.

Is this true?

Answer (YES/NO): NO